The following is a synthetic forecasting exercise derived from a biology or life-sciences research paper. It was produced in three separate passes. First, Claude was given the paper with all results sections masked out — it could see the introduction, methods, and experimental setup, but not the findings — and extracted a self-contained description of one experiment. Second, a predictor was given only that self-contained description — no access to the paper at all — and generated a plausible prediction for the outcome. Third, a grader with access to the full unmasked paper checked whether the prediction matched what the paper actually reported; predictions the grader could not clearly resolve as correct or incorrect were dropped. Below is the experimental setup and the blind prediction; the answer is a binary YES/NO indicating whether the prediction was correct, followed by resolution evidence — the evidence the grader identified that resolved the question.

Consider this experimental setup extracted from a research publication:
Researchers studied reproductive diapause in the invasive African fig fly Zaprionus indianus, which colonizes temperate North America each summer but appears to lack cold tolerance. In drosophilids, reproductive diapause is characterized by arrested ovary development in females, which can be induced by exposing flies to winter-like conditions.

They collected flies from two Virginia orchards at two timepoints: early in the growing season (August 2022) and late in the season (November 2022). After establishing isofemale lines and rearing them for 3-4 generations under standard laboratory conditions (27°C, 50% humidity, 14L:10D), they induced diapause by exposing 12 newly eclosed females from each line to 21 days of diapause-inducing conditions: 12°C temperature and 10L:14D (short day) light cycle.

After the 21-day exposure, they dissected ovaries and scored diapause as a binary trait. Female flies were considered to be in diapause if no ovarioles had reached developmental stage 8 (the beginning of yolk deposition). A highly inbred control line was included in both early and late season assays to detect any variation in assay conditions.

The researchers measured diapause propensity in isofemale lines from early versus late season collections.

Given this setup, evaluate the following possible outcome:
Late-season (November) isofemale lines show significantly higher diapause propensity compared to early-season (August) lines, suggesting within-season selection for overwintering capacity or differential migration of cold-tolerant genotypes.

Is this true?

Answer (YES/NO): NO